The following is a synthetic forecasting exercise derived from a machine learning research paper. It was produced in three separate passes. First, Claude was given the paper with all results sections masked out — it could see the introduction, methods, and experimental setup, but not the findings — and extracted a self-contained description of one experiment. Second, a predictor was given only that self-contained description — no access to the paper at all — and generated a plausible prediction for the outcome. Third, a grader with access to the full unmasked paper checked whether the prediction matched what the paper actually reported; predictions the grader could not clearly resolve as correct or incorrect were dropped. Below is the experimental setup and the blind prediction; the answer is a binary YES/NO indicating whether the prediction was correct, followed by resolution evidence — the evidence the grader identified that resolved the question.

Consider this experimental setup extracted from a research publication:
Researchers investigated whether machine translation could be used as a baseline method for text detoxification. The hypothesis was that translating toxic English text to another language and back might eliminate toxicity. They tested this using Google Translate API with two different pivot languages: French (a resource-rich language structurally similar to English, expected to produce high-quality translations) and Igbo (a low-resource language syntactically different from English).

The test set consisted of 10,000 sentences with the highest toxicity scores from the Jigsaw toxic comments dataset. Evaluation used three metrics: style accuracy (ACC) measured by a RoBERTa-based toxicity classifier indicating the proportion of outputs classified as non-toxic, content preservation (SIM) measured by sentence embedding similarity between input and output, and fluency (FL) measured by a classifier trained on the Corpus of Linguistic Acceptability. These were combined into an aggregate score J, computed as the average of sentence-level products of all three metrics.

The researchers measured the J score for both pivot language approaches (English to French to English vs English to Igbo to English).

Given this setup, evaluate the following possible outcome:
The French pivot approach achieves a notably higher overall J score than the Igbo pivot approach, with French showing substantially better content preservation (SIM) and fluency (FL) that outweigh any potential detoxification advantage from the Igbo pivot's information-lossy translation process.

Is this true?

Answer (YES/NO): NO